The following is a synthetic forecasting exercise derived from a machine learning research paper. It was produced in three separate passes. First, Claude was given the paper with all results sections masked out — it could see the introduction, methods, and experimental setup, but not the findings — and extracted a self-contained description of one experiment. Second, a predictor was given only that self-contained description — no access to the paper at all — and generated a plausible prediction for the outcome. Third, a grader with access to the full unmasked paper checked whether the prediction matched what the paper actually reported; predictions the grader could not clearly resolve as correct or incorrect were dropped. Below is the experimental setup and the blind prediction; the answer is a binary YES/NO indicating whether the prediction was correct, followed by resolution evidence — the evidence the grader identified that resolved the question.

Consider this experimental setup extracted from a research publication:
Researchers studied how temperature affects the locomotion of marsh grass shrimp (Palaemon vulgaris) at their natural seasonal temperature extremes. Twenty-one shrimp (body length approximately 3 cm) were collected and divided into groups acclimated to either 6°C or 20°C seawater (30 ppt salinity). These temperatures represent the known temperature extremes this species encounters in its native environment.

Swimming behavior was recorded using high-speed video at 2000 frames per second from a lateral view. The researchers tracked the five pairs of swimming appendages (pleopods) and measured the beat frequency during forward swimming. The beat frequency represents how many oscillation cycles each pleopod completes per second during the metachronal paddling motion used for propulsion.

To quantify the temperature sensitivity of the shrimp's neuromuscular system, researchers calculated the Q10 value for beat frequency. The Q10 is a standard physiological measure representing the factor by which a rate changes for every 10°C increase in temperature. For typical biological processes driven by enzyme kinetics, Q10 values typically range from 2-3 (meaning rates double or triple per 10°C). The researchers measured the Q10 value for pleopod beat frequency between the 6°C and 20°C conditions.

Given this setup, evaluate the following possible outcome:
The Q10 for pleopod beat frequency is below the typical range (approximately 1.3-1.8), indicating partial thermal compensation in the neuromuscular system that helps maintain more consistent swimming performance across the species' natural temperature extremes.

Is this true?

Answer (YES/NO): YES